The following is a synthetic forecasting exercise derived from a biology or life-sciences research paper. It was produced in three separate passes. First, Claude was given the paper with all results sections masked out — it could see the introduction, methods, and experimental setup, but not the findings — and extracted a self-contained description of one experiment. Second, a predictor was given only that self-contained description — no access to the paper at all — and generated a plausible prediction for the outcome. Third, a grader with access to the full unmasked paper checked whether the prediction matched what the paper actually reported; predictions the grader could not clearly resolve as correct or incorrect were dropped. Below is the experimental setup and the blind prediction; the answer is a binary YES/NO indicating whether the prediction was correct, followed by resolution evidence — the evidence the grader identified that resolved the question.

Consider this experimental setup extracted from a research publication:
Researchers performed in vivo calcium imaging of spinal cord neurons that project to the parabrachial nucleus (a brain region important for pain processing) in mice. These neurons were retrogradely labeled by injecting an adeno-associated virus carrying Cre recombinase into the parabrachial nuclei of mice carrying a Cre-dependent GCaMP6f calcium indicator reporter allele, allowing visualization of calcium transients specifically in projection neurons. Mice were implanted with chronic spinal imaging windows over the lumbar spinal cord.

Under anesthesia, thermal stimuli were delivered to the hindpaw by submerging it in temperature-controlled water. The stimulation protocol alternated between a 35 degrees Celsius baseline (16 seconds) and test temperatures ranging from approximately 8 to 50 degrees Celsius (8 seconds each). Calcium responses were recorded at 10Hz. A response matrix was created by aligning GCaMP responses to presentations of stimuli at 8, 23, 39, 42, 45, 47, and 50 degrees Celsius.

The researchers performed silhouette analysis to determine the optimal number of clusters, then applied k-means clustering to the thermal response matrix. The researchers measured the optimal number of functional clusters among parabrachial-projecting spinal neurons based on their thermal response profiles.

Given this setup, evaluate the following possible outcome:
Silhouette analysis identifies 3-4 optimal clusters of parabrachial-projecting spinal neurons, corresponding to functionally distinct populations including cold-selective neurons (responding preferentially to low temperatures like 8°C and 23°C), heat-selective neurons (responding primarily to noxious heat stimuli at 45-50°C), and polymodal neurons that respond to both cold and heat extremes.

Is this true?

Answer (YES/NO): NO